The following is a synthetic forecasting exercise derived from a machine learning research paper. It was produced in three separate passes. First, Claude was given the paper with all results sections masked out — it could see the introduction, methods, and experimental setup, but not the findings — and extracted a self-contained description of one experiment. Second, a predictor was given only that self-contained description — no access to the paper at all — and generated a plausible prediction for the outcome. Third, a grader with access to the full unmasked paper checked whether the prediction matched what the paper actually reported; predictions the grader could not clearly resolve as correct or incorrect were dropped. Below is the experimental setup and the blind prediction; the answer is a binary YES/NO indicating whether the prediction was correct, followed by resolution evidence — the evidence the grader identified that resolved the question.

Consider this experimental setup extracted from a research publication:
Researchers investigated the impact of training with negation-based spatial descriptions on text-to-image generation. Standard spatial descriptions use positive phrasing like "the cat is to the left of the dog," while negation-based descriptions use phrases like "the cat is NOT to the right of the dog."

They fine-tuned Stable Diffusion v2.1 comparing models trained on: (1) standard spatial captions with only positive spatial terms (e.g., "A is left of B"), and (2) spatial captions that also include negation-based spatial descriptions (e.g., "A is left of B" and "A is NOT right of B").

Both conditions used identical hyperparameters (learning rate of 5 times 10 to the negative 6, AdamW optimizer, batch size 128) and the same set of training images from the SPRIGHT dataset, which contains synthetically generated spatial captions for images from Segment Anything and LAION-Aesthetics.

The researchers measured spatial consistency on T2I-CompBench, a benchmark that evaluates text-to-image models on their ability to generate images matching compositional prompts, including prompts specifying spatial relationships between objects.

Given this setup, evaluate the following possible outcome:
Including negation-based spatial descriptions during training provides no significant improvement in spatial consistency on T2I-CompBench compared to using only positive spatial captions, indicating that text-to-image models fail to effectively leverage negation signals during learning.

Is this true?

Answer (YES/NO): YES